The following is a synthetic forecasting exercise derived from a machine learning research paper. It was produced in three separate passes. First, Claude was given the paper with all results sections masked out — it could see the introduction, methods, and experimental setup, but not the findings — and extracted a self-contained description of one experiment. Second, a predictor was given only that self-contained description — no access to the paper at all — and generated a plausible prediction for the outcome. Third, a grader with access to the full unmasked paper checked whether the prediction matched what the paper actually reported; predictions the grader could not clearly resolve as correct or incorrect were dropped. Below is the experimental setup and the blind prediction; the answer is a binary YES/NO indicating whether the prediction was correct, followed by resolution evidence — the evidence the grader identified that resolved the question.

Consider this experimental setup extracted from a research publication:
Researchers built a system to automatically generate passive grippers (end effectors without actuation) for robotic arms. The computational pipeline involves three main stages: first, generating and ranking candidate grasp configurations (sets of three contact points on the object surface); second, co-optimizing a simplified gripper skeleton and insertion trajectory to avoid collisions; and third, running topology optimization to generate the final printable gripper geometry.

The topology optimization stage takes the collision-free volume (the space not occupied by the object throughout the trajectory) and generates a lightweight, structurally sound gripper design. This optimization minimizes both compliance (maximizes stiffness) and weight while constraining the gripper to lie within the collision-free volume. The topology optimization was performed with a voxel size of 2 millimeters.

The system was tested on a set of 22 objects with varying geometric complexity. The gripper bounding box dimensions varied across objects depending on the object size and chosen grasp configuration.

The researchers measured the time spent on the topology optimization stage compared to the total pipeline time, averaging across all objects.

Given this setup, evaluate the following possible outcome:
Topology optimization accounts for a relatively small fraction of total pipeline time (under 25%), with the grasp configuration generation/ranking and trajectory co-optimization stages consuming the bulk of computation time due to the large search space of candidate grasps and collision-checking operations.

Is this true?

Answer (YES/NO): NO